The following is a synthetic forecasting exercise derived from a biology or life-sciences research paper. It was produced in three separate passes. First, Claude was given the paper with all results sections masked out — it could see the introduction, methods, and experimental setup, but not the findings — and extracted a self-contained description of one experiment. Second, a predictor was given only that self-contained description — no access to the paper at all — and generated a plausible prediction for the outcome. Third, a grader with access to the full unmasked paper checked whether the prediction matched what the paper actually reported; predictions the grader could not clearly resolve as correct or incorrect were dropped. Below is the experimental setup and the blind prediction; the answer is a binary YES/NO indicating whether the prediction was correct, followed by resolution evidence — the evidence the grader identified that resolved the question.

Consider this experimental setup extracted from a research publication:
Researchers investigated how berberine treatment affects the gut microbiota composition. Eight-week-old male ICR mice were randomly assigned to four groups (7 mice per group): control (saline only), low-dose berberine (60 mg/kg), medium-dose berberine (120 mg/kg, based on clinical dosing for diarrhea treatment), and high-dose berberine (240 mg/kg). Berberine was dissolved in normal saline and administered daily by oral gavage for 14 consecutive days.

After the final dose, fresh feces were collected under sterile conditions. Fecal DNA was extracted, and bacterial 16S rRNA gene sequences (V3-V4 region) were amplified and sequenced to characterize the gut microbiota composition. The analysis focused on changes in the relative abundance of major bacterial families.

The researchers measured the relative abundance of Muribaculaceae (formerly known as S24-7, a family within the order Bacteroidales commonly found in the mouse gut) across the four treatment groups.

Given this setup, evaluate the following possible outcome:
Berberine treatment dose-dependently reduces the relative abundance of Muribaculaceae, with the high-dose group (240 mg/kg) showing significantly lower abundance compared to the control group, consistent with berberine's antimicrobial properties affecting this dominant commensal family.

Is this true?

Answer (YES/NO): YES